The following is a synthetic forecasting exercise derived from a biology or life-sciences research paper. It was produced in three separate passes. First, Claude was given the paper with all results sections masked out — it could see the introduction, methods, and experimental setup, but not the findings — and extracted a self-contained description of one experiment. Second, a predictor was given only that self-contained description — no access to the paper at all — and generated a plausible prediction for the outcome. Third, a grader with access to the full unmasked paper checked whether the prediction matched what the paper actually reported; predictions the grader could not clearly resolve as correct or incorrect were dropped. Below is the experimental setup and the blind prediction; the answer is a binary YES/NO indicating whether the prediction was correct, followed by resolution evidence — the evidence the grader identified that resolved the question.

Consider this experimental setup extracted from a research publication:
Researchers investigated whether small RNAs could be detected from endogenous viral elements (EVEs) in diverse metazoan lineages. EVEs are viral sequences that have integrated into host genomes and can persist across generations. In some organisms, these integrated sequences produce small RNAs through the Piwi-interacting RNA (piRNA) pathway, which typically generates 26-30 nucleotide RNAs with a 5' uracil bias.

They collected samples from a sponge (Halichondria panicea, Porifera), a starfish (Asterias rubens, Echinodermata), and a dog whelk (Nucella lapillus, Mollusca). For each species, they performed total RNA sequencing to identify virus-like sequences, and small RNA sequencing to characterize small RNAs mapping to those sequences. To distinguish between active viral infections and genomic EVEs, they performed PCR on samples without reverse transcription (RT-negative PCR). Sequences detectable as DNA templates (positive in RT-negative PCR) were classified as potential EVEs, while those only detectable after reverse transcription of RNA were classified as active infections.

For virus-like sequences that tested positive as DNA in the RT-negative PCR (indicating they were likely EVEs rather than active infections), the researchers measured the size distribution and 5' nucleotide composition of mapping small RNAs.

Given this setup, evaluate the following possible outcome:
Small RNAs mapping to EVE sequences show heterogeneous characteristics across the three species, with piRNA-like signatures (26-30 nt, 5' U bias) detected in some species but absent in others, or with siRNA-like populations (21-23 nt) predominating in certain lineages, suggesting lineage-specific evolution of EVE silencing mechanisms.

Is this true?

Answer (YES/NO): NO